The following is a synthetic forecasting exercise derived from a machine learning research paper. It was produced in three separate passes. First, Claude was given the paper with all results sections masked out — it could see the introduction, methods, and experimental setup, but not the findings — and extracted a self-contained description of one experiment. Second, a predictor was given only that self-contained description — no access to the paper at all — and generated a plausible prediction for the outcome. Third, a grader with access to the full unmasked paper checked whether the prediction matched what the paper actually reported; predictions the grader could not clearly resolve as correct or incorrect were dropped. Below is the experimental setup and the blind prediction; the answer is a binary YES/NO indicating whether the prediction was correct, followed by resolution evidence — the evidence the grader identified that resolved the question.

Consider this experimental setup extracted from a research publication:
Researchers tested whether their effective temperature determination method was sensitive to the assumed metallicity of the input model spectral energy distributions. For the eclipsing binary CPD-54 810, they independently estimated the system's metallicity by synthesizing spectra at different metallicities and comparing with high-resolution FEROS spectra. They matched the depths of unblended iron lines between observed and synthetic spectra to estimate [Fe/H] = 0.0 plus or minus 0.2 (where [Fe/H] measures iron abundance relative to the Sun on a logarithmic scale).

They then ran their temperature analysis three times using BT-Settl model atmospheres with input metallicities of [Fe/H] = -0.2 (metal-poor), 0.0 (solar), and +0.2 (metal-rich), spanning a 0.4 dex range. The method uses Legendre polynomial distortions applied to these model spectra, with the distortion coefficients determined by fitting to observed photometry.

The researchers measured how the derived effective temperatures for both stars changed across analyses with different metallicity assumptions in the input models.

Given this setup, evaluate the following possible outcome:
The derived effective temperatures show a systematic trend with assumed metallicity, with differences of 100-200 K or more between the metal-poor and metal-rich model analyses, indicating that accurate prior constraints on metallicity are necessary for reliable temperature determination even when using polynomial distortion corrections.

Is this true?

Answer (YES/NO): NO